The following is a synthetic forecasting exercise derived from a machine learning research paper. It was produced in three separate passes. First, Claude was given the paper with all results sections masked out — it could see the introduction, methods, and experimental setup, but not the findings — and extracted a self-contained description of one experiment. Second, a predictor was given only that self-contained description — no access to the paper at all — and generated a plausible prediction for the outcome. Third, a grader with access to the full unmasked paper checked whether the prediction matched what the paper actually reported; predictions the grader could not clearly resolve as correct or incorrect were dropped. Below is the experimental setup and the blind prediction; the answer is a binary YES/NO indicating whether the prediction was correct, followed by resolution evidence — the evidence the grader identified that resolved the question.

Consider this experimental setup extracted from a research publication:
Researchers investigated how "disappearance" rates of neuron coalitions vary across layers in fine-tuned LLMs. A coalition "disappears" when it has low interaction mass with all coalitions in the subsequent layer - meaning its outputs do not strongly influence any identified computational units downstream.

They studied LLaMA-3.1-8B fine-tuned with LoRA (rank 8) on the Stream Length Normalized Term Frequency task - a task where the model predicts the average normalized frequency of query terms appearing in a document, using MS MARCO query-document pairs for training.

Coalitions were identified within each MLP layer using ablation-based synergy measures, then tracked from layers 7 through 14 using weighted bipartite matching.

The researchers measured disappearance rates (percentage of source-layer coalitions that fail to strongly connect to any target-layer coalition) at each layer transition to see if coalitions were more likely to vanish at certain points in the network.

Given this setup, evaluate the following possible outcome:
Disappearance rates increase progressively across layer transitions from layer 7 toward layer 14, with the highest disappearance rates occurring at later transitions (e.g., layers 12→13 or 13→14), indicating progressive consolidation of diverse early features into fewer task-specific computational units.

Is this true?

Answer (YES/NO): NO